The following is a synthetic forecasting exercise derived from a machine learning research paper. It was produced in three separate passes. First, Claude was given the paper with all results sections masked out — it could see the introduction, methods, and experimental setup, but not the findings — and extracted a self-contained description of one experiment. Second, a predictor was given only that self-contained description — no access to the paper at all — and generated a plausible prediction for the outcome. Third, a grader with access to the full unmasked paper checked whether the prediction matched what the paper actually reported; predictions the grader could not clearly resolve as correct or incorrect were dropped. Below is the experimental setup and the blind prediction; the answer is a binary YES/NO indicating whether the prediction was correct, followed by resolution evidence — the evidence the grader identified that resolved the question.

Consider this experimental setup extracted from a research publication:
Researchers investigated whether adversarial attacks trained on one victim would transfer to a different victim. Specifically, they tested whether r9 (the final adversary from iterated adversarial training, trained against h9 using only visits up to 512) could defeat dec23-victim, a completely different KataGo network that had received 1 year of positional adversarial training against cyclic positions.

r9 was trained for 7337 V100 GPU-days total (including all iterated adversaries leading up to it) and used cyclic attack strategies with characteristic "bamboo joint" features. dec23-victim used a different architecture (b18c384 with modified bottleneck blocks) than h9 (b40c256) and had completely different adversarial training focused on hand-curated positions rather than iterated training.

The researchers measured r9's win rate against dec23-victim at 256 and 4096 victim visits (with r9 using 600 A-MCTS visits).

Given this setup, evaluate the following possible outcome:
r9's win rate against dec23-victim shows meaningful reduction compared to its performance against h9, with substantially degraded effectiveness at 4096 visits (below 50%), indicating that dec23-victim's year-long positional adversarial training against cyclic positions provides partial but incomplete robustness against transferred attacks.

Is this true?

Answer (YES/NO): YES